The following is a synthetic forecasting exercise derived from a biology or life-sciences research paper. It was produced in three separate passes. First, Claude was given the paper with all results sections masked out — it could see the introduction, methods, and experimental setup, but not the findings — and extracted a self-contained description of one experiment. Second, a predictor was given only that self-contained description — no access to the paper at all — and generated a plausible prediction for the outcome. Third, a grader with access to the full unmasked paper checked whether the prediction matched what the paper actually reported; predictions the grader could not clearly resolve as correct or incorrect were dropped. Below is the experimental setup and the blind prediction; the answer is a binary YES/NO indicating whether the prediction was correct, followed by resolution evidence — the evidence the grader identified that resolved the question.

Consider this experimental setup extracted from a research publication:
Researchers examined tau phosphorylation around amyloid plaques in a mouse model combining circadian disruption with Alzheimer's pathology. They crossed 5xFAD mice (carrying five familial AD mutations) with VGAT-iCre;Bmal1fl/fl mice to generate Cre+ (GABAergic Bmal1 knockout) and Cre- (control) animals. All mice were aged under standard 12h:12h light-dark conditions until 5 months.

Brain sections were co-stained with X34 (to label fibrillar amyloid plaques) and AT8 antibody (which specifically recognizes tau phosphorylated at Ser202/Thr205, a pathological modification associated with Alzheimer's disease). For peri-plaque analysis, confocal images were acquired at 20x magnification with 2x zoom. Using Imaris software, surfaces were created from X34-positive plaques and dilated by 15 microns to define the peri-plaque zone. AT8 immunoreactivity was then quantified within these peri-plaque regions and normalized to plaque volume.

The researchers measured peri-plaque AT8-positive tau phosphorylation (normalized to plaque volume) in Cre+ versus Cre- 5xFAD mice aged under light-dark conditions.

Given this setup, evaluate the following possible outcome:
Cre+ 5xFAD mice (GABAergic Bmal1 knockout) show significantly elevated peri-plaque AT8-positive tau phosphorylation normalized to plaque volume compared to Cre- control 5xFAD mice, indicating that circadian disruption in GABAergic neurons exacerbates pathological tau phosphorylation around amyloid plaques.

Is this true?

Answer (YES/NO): NO